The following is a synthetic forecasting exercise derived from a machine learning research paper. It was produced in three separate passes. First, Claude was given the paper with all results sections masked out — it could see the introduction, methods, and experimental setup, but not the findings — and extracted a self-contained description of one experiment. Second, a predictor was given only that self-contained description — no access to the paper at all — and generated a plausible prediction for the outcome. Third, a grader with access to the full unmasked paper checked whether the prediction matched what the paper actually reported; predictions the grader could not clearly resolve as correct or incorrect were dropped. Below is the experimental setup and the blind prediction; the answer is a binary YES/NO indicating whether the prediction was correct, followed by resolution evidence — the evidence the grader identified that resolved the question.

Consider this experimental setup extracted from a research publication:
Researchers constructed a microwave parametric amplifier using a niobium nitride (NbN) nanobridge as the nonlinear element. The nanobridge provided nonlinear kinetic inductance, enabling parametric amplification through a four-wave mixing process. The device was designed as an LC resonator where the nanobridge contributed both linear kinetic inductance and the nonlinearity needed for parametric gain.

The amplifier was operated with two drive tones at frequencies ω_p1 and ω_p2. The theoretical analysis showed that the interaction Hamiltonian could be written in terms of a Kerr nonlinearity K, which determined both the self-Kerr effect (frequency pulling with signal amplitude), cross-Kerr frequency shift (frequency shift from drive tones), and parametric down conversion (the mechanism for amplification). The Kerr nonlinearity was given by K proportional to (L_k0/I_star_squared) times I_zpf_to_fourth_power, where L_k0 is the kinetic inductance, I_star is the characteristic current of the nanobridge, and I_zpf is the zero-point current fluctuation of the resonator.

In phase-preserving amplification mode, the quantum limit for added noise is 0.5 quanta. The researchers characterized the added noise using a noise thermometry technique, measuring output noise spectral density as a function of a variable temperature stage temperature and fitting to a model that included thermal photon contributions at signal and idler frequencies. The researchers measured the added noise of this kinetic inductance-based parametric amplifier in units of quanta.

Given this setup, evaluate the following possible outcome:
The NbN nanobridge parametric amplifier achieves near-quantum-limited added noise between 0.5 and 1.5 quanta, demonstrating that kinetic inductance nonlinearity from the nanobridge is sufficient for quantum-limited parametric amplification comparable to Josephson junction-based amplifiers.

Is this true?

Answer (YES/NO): YES